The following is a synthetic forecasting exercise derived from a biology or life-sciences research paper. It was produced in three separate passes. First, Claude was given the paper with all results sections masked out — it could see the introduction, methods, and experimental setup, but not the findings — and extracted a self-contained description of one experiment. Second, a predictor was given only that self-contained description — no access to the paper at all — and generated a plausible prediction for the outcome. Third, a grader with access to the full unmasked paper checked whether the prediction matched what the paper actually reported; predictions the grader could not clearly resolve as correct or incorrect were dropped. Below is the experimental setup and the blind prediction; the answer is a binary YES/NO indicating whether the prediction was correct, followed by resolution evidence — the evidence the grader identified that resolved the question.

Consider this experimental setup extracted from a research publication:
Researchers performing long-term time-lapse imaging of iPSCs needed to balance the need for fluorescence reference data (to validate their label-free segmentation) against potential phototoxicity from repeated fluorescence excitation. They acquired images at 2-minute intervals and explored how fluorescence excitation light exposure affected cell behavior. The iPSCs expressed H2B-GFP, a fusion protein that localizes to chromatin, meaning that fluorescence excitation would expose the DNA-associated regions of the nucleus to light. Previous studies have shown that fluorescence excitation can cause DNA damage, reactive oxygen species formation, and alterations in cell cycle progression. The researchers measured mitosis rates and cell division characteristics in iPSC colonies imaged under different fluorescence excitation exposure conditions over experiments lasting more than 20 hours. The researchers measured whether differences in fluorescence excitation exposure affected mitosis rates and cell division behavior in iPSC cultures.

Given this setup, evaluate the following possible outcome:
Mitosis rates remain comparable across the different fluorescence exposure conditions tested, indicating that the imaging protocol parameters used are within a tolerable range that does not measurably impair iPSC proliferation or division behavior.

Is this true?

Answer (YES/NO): NO